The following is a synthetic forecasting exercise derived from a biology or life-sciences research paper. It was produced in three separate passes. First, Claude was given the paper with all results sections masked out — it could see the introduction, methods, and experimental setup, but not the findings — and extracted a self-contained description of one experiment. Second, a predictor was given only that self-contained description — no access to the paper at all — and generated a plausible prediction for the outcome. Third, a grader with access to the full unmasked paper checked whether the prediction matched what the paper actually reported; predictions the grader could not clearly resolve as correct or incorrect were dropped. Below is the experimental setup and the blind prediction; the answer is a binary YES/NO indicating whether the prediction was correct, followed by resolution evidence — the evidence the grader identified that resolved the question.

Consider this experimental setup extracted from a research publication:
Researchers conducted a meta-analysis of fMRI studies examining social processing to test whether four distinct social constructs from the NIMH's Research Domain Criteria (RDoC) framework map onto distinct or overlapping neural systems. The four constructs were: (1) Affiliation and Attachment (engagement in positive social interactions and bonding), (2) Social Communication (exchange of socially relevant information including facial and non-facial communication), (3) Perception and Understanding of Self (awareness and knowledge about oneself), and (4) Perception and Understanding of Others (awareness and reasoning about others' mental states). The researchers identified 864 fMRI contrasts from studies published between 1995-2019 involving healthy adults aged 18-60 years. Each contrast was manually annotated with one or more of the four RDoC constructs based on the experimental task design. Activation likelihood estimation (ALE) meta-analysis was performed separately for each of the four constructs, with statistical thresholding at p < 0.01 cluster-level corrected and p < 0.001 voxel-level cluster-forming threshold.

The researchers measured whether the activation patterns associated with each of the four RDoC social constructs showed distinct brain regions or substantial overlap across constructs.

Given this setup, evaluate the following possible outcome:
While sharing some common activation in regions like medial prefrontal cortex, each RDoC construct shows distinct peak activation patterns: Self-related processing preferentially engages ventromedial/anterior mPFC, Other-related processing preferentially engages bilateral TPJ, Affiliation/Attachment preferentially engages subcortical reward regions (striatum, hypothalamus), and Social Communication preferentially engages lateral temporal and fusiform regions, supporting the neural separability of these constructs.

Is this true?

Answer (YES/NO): NO